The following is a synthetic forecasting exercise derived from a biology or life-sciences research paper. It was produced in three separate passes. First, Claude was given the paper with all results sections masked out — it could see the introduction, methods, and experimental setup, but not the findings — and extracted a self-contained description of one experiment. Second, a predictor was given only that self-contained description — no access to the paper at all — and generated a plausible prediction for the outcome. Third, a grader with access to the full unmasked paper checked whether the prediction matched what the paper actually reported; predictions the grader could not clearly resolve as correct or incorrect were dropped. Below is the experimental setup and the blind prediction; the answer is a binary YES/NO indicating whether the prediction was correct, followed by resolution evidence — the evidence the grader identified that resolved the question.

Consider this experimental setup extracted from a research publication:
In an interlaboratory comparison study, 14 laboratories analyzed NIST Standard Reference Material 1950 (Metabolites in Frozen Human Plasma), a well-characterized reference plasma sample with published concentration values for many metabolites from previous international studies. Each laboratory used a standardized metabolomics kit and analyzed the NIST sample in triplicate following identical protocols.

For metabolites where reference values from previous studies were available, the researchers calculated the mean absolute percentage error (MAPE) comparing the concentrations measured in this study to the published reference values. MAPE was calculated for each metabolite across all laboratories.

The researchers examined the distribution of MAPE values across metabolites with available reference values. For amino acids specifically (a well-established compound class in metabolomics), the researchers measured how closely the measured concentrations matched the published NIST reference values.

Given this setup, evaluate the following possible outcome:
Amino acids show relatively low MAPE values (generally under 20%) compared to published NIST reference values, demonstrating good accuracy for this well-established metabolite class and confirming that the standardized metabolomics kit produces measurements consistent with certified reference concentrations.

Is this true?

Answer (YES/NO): YES